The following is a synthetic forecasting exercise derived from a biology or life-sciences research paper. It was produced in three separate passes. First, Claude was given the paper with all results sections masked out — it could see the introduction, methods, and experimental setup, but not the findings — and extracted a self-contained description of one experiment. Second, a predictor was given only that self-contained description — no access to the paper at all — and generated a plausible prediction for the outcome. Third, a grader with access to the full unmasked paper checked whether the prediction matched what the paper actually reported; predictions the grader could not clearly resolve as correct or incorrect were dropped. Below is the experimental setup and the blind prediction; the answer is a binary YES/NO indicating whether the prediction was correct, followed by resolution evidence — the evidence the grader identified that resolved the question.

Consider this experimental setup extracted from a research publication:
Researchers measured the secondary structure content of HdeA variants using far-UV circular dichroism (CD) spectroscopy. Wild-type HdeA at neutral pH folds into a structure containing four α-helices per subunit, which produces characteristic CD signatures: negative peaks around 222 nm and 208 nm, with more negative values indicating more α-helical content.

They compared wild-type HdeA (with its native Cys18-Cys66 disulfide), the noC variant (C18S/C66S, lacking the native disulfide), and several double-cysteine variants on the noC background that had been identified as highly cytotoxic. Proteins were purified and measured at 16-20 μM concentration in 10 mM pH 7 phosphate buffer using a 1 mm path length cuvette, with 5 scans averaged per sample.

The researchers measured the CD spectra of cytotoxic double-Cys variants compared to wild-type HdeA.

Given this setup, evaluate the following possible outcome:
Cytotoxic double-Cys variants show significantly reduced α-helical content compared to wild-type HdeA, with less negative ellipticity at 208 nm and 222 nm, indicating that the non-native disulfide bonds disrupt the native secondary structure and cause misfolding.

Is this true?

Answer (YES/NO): YES